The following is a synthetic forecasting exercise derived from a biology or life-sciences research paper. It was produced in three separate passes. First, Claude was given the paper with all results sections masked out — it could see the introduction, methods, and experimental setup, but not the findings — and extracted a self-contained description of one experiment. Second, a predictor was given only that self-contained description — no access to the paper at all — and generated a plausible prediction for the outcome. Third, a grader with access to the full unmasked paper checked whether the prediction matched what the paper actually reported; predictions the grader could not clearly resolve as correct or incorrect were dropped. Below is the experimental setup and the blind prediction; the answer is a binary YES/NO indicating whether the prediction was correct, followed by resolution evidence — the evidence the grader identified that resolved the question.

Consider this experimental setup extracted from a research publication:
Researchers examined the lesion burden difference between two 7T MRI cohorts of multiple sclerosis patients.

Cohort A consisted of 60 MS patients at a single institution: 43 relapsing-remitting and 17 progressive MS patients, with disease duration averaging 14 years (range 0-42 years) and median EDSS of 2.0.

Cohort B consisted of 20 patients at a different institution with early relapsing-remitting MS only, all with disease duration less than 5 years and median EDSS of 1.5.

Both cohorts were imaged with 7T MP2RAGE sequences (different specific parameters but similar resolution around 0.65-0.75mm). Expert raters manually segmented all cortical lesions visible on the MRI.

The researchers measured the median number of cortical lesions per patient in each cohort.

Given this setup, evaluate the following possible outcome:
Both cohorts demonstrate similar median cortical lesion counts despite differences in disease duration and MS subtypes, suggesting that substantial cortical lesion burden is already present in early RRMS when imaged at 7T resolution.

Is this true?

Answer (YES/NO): NO